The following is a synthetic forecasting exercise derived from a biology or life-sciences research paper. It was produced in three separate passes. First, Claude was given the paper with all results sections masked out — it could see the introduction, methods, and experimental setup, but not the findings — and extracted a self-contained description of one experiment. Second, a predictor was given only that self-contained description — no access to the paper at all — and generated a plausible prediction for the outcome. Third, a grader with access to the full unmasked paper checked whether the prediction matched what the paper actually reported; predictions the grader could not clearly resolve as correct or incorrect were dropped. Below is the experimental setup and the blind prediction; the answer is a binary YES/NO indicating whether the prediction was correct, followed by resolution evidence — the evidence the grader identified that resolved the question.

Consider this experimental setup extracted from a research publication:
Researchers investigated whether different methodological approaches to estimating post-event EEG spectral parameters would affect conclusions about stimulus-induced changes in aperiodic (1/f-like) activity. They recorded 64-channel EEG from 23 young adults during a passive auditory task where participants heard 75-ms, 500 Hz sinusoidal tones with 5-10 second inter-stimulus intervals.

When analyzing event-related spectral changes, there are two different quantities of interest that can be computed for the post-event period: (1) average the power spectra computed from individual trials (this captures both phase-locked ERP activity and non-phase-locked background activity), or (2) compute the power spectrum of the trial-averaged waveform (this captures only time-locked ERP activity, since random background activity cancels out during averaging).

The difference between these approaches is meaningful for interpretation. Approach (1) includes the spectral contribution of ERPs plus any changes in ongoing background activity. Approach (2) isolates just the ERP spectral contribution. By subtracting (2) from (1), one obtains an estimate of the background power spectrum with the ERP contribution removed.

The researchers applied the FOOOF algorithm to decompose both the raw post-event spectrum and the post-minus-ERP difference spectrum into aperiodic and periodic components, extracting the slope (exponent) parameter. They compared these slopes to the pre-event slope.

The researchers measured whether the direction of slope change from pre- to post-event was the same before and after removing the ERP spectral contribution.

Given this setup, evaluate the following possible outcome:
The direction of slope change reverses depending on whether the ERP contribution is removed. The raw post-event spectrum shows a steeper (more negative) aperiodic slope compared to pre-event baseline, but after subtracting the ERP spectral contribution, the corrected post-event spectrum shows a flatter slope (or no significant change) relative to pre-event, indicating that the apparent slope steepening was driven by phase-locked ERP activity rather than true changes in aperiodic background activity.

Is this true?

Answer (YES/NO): NO